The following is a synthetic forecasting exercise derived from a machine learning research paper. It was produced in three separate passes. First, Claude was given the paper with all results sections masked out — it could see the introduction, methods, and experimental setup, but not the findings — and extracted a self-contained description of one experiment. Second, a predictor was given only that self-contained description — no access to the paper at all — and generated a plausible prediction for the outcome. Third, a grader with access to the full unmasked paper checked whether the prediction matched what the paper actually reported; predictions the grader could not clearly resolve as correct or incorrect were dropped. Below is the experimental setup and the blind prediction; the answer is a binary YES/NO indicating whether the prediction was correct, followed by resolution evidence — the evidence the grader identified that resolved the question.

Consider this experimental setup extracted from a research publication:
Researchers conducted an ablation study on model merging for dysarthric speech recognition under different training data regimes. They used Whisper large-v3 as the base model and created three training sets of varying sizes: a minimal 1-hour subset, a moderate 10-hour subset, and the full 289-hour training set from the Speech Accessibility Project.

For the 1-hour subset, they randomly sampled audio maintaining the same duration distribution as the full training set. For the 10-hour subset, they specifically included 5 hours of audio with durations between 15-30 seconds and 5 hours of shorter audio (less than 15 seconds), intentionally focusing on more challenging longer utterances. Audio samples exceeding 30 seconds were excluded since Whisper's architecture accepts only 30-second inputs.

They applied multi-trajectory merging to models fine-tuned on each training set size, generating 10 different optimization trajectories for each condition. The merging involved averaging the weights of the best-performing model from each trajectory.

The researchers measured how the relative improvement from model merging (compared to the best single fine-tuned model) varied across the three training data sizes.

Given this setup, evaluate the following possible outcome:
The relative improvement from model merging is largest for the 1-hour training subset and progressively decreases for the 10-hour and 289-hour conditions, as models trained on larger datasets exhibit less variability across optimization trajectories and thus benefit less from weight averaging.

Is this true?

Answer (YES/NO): NO